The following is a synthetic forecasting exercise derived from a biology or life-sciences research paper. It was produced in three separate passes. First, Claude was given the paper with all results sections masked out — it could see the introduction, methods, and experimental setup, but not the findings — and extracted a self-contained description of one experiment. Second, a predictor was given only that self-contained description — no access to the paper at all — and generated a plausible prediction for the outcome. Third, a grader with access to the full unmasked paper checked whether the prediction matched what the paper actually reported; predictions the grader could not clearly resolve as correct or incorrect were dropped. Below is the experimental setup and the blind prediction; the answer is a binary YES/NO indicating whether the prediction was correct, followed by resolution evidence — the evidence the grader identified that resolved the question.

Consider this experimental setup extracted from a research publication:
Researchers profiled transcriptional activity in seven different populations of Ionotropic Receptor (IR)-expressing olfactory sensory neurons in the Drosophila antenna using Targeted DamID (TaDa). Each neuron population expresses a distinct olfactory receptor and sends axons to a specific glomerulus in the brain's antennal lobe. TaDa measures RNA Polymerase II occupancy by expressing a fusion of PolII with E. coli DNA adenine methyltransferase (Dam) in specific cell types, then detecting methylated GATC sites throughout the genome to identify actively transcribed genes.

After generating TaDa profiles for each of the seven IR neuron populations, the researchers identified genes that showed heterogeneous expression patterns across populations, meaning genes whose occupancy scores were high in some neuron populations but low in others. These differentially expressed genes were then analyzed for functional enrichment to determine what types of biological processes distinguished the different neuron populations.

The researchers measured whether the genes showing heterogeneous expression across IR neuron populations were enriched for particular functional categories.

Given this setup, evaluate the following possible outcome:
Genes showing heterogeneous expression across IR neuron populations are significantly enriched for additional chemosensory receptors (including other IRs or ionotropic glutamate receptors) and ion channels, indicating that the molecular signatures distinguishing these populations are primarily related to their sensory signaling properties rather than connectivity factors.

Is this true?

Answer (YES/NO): NO